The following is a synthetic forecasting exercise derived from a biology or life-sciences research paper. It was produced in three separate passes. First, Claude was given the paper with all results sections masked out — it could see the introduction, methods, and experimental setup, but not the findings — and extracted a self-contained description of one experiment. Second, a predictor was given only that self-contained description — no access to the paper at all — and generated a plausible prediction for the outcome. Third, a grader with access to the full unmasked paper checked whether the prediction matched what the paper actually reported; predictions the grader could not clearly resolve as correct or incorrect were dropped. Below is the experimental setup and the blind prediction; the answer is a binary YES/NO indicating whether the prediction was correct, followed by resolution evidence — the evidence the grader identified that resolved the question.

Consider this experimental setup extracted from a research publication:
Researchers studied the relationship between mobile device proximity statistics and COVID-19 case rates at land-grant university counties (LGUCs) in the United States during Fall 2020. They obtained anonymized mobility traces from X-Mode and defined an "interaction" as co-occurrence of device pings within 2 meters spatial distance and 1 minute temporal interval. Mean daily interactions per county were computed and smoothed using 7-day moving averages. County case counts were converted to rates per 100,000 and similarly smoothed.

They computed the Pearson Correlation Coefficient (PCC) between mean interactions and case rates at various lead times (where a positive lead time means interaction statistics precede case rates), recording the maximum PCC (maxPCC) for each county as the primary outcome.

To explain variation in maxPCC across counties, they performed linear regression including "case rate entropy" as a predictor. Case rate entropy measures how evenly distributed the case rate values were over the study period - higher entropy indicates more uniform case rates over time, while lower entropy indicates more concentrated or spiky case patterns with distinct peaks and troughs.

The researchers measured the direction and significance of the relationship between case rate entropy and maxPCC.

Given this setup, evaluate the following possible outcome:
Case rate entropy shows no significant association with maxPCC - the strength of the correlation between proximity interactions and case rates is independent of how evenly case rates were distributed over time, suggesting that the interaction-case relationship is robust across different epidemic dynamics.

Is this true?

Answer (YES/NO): NO